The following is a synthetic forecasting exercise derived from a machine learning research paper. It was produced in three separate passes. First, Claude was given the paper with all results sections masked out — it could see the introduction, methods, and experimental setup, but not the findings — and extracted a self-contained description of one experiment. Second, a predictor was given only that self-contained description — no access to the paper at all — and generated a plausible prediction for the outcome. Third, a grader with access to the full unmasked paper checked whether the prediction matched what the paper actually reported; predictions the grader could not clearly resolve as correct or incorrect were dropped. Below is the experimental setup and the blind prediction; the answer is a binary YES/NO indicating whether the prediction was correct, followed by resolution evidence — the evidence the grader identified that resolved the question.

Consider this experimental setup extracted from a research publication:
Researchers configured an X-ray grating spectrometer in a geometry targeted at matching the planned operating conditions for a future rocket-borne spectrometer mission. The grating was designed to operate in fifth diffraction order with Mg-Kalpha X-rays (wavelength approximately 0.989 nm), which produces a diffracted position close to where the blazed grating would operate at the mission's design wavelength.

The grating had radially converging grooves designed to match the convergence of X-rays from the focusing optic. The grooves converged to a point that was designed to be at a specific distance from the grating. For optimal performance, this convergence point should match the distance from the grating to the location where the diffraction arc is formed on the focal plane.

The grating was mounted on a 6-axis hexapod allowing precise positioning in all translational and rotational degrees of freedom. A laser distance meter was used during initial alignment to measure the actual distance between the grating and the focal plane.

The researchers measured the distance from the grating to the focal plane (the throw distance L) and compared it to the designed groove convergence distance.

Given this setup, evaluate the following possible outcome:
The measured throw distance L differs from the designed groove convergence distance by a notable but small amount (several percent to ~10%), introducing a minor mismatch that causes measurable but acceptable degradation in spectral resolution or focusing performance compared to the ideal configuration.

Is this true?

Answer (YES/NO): NO